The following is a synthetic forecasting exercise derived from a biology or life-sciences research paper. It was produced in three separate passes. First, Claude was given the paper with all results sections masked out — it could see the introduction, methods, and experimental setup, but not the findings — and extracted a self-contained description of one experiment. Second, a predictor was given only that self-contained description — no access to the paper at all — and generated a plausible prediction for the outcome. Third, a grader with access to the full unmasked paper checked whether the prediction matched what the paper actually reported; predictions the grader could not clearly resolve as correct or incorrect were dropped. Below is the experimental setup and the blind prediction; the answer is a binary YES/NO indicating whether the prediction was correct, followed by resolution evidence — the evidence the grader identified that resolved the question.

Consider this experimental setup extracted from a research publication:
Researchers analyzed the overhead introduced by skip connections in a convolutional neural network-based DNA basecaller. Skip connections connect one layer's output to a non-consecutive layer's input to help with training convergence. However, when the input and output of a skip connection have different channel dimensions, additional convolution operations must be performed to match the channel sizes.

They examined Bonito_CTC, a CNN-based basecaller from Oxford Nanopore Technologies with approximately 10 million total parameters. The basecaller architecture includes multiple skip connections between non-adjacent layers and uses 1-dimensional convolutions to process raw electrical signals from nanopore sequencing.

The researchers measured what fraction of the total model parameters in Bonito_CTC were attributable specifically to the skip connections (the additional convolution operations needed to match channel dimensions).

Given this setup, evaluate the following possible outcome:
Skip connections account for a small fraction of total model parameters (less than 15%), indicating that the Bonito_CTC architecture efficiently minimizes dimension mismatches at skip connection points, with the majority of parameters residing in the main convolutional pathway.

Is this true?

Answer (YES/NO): NO